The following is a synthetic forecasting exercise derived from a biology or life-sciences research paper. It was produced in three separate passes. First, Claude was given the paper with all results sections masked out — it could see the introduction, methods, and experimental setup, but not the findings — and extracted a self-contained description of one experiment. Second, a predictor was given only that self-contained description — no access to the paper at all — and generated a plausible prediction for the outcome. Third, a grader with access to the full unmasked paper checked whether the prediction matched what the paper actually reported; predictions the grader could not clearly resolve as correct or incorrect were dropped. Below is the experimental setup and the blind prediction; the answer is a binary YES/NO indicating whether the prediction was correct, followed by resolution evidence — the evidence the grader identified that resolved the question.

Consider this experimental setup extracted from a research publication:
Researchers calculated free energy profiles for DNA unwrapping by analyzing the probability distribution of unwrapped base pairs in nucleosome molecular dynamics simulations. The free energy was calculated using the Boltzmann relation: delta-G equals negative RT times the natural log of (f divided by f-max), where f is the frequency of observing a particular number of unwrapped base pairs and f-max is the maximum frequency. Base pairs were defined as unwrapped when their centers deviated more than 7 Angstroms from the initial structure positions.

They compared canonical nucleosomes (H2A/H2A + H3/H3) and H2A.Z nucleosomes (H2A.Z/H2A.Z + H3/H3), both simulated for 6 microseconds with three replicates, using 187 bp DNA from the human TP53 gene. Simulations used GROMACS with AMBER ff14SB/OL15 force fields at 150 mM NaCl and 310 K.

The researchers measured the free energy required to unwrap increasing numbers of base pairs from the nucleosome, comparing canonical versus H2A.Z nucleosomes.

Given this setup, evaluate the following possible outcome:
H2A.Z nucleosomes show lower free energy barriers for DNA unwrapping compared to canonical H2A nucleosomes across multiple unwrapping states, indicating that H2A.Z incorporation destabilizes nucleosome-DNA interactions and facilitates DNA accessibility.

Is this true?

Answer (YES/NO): YES